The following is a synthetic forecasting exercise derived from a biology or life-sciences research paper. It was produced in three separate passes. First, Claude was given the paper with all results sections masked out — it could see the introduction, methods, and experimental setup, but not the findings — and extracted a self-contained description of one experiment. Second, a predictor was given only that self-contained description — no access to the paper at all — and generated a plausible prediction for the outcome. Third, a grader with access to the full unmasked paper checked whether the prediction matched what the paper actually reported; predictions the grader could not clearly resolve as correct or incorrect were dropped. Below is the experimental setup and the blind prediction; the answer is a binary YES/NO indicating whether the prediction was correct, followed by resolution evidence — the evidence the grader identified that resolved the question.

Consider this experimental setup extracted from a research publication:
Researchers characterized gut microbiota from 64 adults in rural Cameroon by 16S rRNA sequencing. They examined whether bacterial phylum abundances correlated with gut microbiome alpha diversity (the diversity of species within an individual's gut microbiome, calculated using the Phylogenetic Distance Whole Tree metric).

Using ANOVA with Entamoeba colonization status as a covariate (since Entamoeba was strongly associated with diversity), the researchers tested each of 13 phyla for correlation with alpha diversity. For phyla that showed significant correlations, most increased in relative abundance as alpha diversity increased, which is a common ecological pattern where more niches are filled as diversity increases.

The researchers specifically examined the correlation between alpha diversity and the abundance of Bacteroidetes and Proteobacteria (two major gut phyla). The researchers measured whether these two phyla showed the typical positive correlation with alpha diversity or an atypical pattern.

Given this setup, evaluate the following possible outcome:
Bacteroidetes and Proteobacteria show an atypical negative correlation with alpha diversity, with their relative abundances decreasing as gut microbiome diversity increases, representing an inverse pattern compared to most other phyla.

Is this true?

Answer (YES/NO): YES